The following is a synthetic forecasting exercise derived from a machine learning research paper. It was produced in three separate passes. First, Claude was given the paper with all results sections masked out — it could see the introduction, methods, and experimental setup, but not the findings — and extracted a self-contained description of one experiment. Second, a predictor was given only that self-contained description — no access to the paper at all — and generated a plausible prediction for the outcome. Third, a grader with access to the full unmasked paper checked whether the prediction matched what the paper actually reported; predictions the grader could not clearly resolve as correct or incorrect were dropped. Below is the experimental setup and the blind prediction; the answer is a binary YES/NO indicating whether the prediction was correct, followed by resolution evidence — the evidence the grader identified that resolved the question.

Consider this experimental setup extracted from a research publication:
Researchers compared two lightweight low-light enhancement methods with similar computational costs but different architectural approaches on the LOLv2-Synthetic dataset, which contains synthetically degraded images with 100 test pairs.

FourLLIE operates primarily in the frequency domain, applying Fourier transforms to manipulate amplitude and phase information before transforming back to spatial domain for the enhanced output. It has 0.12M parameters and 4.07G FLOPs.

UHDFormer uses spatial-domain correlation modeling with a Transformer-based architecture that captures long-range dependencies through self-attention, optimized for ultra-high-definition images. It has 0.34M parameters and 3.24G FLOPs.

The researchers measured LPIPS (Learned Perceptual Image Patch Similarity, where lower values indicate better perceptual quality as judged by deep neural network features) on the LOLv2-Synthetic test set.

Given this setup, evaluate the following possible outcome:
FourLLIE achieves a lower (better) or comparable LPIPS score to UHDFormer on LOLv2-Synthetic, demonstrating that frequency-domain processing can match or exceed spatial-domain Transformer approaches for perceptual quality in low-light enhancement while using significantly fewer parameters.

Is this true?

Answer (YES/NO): NO